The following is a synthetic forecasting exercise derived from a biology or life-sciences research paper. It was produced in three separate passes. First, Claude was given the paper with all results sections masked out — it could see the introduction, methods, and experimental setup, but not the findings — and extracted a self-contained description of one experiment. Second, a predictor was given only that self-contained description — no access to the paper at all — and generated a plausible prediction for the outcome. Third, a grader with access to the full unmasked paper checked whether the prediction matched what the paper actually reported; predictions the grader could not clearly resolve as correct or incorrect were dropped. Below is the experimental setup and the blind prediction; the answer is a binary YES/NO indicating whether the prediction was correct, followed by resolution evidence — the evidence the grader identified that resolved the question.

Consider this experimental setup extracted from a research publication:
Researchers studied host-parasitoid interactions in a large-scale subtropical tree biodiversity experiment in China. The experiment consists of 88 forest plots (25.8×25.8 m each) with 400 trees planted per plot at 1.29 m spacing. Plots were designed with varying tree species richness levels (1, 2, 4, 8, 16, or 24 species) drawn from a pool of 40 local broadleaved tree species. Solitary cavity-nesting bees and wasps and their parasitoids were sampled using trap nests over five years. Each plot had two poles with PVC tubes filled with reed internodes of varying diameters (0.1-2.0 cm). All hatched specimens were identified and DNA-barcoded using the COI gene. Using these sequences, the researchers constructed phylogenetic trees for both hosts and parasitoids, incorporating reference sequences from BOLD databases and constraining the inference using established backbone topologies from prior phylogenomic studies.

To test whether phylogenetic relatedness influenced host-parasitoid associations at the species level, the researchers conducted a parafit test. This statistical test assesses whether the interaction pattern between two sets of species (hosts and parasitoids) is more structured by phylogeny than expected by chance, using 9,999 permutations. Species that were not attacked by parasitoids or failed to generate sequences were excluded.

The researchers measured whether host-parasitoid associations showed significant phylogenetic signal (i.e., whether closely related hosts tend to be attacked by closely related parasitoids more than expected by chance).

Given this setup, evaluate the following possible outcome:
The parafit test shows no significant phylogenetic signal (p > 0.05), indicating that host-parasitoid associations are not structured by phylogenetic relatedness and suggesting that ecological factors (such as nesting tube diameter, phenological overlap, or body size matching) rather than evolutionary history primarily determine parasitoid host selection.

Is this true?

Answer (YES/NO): NO